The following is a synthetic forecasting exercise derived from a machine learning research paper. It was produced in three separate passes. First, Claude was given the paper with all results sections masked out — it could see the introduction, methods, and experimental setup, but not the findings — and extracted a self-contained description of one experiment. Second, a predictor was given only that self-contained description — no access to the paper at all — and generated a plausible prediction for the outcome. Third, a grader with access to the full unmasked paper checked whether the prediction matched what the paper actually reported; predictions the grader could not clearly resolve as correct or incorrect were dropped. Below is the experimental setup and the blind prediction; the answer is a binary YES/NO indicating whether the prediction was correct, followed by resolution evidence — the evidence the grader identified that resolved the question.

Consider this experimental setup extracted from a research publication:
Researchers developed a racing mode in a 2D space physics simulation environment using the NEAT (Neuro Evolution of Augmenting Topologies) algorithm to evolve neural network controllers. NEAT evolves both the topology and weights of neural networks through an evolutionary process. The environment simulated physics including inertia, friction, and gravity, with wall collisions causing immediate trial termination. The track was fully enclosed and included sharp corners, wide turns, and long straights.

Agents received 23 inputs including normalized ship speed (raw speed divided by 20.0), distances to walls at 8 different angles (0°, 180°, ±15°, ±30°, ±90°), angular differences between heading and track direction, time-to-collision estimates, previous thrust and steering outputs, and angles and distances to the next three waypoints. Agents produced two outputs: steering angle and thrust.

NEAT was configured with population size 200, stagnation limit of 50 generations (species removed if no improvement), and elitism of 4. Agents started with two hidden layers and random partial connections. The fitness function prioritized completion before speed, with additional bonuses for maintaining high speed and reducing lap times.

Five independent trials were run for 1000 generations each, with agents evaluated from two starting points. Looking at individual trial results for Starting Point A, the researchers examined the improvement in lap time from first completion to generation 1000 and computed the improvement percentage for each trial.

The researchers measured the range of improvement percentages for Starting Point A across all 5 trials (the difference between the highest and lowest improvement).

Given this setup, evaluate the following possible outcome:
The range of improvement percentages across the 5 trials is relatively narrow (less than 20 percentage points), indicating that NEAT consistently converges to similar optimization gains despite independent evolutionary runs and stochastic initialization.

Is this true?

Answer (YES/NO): YES